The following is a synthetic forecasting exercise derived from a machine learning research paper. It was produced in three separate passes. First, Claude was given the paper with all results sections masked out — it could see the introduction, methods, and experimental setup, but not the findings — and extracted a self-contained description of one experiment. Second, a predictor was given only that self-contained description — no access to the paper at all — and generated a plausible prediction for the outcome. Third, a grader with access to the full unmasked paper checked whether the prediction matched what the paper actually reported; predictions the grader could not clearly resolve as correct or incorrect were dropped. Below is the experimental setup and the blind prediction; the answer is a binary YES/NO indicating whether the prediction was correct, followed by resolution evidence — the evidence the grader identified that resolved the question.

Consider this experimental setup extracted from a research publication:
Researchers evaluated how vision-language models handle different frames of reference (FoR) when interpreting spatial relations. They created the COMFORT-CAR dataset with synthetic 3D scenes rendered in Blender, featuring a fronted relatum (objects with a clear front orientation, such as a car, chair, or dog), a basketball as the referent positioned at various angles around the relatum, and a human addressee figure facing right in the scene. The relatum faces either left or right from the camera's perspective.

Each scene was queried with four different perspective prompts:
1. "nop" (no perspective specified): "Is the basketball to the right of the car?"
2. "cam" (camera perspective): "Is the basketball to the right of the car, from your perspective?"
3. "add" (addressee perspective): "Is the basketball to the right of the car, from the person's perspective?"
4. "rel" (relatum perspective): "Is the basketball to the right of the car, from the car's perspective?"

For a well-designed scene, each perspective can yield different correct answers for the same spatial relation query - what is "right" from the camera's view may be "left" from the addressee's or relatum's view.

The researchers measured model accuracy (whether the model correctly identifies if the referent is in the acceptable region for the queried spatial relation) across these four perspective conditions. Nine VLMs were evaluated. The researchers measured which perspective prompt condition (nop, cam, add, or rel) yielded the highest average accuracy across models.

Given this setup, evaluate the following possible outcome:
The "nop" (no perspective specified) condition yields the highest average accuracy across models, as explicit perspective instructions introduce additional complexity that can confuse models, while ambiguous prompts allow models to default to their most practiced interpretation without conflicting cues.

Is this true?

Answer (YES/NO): YES